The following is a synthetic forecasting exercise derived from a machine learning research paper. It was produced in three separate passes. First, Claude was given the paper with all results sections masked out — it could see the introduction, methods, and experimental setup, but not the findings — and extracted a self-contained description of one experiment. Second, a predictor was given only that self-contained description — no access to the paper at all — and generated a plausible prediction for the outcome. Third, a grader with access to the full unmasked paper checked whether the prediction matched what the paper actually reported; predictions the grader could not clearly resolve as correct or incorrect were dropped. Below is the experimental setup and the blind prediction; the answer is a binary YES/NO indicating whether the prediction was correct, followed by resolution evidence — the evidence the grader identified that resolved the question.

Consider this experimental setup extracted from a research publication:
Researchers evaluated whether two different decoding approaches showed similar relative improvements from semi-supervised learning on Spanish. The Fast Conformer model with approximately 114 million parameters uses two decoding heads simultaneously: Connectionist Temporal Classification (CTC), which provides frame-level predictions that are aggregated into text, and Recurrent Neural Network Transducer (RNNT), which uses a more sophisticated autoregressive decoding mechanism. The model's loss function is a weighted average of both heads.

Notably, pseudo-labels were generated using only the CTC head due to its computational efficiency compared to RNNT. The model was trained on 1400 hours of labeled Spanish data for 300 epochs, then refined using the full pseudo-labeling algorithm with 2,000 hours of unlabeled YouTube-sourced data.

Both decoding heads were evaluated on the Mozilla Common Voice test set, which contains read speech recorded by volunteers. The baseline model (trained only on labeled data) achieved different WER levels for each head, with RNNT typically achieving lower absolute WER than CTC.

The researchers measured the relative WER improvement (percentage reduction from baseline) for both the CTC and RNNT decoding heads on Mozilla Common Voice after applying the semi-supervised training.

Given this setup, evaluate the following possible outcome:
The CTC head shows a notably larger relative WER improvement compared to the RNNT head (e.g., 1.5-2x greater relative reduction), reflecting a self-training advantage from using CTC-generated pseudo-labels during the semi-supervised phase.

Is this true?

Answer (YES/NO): NO